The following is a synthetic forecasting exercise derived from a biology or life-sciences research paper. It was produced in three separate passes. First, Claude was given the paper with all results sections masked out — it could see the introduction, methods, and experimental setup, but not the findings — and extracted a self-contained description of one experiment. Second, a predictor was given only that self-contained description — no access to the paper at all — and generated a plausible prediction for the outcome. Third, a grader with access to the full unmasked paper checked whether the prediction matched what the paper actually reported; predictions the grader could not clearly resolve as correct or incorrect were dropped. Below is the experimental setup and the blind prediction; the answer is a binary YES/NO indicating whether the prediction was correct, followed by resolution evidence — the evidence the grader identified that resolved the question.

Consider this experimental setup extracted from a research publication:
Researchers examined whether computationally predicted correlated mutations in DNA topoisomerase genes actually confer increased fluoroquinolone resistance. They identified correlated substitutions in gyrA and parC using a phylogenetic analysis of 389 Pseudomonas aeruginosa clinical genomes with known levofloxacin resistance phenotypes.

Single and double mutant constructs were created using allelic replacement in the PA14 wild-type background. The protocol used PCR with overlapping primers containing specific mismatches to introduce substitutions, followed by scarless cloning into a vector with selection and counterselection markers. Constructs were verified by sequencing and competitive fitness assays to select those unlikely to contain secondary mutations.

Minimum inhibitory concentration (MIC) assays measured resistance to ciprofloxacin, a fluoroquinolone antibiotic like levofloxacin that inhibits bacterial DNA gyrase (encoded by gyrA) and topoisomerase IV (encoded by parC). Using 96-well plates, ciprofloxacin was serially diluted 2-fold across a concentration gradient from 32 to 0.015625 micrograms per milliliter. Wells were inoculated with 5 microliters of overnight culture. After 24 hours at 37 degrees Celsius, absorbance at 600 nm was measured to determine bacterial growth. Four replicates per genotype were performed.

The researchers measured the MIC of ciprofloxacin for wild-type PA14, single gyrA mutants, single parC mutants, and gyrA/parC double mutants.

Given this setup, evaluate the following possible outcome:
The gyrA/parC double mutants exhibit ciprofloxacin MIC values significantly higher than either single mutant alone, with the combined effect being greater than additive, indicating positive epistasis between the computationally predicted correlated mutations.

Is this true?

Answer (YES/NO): YES